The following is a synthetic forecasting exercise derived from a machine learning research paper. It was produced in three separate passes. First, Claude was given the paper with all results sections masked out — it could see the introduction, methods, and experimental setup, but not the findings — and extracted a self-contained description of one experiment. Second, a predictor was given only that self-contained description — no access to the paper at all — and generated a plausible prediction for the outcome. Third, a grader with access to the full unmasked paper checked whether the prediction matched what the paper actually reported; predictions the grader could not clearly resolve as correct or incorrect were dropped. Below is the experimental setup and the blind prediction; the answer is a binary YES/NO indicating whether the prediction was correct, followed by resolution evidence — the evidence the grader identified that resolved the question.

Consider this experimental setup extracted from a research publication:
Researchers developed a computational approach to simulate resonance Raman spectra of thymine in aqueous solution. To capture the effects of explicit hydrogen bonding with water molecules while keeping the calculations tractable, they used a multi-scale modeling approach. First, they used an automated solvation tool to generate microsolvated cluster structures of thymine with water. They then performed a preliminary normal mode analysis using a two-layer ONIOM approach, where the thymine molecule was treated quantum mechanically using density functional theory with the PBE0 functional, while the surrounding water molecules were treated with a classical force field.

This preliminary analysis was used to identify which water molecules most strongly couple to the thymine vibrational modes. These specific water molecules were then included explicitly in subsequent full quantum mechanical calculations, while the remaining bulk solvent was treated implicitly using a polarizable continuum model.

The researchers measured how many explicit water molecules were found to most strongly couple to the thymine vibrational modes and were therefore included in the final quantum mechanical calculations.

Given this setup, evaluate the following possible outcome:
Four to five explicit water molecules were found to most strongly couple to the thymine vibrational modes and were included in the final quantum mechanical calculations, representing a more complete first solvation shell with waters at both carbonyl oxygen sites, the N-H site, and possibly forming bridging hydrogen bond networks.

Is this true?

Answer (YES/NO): YES